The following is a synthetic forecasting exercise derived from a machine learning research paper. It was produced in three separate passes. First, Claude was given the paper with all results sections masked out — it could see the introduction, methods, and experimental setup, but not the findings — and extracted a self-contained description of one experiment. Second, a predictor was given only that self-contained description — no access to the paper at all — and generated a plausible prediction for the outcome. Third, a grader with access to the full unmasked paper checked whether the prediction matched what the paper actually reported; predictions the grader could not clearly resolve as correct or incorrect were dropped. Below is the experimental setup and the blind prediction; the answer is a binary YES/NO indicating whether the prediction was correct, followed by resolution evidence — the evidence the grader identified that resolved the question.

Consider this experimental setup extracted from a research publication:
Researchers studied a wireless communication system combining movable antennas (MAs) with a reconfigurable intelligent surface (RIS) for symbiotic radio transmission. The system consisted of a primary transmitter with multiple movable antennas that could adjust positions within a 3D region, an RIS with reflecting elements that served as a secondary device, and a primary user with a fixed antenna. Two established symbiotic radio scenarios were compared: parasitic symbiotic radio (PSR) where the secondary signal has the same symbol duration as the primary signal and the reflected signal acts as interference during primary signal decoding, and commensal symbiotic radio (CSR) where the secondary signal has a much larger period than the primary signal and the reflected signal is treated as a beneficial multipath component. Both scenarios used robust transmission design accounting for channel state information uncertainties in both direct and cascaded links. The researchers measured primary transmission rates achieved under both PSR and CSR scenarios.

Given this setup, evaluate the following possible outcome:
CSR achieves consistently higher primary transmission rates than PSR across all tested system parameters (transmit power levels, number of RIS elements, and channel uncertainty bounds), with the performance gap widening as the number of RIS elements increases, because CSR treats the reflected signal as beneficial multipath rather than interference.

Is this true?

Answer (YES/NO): NO